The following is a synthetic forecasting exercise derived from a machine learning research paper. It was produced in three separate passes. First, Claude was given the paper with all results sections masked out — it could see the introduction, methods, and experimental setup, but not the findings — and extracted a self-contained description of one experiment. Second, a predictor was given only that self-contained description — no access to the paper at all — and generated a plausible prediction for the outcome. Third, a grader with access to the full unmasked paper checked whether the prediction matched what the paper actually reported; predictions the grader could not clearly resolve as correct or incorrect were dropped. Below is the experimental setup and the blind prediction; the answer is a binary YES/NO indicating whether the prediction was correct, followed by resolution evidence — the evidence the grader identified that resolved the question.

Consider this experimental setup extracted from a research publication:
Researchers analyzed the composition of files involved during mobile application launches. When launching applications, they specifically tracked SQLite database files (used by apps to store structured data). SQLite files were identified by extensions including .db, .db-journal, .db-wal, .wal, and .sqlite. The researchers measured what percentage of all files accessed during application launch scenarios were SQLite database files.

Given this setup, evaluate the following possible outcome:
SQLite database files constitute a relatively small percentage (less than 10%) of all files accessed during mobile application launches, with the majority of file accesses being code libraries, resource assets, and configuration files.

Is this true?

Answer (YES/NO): NO